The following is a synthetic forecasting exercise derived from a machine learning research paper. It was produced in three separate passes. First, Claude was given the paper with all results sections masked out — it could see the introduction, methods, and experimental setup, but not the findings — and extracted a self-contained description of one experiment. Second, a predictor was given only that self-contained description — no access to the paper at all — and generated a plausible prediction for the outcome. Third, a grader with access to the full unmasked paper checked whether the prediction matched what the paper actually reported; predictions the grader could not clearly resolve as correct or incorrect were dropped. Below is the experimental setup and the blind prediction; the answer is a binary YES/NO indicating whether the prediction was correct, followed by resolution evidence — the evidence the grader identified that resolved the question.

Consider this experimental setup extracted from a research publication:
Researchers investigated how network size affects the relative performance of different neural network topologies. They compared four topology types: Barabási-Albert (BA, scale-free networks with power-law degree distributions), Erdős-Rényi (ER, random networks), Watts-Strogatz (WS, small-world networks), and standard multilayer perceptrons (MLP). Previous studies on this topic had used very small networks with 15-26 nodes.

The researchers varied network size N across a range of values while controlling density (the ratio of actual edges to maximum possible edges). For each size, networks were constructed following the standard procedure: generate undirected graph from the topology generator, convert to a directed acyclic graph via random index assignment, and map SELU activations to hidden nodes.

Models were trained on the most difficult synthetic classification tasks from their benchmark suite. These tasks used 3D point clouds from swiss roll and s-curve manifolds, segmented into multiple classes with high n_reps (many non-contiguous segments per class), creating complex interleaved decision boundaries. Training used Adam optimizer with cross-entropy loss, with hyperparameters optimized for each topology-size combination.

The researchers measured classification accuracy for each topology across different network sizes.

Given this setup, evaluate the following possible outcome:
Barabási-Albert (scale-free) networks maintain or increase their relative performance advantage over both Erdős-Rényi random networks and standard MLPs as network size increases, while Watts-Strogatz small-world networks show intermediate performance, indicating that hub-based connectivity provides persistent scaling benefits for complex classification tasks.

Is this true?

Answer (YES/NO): NO